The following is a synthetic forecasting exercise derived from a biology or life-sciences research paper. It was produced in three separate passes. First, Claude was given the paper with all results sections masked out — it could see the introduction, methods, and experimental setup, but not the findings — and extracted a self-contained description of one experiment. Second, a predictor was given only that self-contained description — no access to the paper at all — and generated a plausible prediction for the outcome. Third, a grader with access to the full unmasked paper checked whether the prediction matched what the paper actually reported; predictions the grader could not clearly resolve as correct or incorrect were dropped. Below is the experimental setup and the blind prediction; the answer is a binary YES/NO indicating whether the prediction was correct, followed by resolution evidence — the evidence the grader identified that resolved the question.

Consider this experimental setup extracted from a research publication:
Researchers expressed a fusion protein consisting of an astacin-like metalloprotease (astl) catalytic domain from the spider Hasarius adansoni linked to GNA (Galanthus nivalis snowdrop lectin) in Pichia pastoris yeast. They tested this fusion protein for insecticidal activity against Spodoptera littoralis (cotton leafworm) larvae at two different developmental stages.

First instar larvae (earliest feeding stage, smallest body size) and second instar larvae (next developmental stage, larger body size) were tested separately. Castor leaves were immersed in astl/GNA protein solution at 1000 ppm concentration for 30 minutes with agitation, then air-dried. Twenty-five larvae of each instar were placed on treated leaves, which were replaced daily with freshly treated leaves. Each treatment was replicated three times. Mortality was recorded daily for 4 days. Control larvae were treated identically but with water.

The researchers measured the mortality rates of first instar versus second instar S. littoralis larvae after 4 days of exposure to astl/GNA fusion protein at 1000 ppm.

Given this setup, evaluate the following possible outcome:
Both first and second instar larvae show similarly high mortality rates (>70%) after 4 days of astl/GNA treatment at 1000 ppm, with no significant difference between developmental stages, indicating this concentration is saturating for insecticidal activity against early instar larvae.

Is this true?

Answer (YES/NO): NO